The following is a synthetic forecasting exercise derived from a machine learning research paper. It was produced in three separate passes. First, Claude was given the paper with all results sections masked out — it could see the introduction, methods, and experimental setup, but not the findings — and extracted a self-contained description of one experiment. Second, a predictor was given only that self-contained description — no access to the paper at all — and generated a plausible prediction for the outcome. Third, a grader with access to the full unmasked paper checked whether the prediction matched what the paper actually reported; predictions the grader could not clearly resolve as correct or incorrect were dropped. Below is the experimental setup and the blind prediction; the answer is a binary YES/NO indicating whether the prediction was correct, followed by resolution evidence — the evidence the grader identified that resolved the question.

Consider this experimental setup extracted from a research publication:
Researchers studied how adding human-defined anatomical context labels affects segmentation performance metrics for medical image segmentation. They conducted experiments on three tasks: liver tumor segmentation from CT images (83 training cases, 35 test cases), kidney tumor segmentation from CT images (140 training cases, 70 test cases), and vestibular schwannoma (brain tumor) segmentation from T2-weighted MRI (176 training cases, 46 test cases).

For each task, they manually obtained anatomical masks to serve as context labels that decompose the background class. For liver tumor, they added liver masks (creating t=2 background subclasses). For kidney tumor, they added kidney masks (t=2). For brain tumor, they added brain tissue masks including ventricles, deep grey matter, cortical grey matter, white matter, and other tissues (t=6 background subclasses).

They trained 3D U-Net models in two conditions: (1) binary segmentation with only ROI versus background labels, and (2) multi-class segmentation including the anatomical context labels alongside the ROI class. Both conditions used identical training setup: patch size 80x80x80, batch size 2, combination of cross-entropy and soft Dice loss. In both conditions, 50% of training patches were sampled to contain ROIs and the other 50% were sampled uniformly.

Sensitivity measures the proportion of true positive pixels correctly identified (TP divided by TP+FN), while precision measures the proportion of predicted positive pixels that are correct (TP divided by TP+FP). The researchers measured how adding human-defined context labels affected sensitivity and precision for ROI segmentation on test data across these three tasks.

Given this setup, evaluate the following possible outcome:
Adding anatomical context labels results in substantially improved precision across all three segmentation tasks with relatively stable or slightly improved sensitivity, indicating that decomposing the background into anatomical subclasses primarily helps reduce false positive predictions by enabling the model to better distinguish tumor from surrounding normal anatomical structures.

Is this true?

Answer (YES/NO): YES